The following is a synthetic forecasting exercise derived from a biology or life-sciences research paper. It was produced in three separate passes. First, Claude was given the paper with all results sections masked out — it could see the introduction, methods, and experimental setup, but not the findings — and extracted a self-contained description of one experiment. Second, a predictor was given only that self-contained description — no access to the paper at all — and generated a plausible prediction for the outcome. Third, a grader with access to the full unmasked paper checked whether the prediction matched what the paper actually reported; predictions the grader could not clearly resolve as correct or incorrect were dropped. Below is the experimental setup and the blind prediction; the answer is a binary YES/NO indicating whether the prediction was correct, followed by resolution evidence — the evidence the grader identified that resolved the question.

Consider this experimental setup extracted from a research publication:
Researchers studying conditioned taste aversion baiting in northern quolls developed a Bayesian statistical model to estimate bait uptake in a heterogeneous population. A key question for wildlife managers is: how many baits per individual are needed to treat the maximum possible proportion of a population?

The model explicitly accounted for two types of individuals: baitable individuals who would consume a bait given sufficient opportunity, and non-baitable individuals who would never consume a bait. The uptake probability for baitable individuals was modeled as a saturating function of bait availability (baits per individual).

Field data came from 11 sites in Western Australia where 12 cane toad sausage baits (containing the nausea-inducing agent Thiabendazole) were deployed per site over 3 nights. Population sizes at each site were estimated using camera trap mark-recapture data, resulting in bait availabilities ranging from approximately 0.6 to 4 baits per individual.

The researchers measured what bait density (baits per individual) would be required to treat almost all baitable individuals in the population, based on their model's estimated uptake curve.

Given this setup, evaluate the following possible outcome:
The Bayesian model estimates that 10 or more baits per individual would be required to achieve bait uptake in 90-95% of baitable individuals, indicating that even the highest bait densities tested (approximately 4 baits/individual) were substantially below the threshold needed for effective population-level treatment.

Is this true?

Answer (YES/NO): NO